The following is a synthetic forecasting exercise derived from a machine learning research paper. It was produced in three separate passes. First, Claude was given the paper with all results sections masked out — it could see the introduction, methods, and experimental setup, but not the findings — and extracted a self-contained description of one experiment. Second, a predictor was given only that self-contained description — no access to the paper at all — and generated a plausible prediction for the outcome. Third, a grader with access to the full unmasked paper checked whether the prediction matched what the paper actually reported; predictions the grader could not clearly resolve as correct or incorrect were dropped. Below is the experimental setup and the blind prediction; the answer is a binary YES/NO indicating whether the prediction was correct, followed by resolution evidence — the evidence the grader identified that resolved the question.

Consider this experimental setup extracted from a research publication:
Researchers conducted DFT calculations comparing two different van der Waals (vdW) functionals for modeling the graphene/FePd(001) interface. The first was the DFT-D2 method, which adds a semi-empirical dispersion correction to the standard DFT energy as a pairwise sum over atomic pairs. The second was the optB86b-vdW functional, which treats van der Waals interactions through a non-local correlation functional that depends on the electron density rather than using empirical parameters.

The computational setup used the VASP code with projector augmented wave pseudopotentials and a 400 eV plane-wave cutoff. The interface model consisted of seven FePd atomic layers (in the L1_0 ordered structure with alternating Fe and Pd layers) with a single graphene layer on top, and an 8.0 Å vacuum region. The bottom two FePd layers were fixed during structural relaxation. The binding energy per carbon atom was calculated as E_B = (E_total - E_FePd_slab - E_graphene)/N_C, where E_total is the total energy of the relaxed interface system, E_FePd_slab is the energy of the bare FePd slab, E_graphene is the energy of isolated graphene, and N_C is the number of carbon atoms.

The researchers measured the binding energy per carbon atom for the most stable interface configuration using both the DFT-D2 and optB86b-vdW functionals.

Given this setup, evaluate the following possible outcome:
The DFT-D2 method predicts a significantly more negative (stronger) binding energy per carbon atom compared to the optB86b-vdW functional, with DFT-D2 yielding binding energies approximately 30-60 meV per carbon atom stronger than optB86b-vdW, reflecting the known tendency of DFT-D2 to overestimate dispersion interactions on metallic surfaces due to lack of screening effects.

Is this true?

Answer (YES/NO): YES